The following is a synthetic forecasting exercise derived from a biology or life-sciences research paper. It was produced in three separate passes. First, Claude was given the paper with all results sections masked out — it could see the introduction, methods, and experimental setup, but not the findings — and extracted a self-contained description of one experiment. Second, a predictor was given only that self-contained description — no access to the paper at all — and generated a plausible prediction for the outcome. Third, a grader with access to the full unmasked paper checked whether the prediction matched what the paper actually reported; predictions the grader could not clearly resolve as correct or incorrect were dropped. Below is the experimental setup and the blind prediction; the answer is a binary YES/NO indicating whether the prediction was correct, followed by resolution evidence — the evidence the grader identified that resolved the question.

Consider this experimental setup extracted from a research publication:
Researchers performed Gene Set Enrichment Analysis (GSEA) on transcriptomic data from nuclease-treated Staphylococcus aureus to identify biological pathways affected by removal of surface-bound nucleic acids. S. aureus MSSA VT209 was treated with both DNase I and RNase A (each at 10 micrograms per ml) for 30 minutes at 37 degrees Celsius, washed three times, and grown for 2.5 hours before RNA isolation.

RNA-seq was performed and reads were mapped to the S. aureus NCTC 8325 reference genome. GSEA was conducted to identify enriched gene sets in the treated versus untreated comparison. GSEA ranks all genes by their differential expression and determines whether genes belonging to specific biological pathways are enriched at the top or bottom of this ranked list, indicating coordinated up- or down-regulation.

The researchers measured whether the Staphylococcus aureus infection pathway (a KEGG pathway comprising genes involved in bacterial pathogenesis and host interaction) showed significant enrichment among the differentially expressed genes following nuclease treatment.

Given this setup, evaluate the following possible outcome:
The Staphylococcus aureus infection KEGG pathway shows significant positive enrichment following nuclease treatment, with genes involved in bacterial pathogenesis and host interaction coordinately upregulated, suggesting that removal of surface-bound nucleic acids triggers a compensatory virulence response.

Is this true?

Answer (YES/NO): YES